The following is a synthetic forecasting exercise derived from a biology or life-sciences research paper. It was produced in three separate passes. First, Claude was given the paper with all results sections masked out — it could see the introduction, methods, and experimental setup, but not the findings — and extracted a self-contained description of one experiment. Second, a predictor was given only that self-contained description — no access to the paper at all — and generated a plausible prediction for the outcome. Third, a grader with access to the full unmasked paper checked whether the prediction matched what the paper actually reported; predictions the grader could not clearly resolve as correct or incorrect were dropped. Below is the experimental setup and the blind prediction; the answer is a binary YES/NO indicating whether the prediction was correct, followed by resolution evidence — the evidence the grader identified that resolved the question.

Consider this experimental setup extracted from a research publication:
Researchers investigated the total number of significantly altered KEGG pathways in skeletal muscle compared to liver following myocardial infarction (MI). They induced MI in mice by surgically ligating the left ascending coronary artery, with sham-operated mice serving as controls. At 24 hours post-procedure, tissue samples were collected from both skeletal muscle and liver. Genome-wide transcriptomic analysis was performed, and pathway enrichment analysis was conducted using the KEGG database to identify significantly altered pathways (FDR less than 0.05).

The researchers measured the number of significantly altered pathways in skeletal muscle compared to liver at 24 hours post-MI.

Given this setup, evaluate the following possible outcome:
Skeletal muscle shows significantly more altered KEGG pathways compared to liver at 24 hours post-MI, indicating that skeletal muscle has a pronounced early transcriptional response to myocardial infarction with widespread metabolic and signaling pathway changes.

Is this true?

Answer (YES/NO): YES